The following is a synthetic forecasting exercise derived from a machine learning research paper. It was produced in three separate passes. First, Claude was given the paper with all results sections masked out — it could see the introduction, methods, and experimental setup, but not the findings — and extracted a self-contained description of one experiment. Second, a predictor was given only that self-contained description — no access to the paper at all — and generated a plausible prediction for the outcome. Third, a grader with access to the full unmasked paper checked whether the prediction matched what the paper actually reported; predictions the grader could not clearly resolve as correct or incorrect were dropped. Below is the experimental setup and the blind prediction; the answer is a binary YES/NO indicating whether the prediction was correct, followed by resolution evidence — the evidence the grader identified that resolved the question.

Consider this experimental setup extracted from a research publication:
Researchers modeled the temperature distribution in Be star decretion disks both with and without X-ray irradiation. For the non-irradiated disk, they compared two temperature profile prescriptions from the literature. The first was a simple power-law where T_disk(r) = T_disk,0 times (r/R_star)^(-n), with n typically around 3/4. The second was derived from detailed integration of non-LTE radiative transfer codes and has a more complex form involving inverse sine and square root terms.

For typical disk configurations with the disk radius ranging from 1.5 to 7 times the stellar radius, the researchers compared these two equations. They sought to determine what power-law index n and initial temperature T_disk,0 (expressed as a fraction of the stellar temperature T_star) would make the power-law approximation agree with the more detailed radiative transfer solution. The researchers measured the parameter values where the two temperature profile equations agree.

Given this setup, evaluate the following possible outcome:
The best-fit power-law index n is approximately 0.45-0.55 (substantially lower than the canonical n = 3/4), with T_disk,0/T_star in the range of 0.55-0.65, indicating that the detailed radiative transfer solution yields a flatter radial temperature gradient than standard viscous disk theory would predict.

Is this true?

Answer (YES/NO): NO